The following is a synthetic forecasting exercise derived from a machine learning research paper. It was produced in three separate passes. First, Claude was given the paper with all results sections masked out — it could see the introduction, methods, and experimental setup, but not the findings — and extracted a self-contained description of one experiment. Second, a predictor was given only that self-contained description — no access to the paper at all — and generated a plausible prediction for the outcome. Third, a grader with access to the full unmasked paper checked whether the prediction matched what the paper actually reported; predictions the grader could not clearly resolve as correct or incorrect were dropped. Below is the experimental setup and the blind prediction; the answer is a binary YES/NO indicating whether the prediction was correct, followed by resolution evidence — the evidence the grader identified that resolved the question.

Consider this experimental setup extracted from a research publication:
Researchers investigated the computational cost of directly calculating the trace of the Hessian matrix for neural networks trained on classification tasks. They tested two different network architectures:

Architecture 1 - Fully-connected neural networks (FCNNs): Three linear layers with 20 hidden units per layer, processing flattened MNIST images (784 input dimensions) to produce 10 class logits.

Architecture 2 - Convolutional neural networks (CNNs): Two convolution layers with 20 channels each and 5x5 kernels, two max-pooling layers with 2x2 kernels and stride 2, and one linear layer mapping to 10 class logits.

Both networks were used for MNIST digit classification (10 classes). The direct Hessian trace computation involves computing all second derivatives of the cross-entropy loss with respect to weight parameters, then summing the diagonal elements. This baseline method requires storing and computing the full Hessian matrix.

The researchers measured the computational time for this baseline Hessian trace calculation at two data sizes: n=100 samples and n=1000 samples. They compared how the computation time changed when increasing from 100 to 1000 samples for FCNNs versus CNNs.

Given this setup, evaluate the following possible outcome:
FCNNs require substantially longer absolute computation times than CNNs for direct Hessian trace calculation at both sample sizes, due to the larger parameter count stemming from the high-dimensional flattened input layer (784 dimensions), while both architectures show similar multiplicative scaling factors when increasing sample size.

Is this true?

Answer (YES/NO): NO